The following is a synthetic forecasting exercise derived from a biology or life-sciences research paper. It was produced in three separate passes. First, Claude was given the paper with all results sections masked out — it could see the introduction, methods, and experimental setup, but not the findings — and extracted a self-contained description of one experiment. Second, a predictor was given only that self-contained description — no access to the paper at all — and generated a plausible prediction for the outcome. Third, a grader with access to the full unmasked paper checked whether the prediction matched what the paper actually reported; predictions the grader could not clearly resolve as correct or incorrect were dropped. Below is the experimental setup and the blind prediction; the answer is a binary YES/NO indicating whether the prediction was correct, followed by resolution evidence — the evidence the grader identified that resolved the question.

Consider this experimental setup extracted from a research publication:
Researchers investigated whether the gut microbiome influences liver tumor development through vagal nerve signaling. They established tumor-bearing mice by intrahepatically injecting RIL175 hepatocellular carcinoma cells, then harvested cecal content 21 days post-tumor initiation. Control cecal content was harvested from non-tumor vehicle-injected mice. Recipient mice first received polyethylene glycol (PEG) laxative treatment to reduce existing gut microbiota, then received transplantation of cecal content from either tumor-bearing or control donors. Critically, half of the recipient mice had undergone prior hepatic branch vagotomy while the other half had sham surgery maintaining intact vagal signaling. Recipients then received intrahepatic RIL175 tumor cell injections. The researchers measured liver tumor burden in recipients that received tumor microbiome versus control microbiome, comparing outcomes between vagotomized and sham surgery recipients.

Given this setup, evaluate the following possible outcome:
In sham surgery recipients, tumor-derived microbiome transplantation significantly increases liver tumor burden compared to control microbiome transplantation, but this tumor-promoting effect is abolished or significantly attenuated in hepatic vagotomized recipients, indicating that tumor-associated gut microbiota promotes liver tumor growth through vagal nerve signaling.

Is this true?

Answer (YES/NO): NO